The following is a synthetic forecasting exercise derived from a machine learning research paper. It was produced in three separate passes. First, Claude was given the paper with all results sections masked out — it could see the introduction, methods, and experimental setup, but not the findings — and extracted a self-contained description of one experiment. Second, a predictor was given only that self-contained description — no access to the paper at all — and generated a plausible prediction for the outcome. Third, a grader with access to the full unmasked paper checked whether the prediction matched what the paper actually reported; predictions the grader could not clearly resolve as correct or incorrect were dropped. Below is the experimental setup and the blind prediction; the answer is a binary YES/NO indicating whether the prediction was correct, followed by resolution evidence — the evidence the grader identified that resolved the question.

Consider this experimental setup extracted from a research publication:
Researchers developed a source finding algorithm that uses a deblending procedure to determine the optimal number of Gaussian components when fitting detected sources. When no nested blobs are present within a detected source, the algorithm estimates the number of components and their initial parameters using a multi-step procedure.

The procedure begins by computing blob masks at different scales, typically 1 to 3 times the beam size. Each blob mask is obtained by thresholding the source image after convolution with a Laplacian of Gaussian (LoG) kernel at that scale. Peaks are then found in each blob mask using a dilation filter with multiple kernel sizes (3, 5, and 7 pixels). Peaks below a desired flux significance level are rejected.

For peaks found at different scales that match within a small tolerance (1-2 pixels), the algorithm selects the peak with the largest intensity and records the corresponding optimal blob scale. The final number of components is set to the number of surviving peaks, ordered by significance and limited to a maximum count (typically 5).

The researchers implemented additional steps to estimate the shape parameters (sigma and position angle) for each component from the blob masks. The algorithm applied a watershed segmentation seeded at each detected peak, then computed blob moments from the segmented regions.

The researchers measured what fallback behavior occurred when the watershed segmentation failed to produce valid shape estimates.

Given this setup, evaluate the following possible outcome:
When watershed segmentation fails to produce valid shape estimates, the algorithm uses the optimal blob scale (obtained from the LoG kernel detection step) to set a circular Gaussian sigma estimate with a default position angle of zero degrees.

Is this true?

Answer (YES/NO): NO